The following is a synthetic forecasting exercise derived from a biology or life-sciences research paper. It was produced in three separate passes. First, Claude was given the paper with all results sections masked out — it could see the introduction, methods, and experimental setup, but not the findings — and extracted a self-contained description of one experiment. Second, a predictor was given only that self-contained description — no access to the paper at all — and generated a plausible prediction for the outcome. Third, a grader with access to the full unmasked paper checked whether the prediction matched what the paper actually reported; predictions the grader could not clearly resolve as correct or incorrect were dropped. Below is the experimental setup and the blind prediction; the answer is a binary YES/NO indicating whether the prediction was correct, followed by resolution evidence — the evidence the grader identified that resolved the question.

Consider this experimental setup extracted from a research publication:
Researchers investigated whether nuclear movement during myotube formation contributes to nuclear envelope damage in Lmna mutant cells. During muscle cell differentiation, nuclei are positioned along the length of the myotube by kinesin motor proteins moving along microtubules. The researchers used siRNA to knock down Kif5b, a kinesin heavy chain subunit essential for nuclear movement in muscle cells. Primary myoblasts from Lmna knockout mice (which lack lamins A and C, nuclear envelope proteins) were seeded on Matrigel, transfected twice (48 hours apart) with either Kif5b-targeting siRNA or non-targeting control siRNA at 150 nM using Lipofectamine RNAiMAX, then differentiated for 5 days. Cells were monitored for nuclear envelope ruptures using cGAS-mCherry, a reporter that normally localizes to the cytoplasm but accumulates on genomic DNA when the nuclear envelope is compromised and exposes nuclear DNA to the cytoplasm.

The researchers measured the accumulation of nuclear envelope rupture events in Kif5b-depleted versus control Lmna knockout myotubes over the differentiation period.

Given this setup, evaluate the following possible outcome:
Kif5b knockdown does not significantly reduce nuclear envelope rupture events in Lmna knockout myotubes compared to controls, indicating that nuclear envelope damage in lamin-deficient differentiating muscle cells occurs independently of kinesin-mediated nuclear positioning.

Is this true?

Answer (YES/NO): NO